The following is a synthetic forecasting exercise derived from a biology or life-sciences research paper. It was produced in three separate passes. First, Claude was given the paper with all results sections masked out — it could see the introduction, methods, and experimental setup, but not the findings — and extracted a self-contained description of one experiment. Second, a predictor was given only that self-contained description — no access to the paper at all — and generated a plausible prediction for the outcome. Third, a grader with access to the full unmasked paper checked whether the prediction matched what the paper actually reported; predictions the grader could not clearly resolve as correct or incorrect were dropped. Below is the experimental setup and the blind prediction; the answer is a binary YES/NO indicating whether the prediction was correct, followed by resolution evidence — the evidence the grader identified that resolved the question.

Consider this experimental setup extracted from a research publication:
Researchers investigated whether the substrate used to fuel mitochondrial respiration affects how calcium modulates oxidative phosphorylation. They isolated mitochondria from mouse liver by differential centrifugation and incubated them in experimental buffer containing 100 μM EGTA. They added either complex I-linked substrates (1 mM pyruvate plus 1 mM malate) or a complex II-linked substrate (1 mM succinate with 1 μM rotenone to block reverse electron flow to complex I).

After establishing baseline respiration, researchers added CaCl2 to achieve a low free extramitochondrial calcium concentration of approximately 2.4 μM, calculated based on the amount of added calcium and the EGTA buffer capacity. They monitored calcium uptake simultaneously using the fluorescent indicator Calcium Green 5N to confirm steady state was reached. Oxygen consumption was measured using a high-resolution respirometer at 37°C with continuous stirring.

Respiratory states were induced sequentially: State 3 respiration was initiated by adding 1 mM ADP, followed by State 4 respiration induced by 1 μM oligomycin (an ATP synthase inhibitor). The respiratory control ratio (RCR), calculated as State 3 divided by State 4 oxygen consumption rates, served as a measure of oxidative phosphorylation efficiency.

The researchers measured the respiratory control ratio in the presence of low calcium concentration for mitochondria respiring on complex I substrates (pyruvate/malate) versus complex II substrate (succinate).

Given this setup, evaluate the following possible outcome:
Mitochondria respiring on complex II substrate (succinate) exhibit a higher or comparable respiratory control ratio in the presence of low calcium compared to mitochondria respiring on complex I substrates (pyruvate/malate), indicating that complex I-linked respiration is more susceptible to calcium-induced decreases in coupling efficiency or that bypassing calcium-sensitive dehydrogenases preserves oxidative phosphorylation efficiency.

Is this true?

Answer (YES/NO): NO